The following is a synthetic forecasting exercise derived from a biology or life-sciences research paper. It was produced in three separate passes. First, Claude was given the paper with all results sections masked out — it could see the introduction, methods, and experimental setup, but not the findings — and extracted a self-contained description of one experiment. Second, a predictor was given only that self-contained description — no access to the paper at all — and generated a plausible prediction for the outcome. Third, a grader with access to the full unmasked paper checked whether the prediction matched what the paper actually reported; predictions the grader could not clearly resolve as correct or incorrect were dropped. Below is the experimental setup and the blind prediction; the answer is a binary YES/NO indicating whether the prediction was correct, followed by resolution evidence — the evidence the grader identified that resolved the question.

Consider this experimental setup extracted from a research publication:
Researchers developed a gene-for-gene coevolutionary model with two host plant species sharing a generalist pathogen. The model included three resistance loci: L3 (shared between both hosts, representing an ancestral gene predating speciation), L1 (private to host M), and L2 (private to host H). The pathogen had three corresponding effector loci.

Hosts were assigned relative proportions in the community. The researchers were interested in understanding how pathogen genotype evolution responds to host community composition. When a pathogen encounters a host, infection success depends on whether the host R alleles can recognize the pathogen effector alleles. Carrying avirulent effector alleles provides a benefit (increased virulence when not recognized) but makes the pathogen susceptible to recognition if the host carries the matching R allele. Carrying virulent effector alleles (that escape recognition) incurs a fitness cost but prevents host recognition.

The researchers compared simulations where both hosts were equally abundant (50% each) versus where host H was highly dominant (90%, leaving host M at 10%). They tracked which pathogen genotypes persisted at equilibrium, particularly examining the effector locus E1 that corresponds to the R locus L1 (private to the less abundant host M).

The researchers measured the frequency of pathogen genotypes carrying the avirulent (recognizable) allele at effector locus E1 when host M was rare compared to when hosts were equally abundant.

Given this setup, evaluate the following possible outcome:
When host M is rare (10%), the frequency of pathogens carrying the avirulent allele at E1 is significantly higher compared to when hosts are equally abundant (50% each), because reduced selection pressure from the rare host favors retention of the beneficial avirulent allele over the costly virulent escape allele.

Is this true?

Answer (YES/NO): YES